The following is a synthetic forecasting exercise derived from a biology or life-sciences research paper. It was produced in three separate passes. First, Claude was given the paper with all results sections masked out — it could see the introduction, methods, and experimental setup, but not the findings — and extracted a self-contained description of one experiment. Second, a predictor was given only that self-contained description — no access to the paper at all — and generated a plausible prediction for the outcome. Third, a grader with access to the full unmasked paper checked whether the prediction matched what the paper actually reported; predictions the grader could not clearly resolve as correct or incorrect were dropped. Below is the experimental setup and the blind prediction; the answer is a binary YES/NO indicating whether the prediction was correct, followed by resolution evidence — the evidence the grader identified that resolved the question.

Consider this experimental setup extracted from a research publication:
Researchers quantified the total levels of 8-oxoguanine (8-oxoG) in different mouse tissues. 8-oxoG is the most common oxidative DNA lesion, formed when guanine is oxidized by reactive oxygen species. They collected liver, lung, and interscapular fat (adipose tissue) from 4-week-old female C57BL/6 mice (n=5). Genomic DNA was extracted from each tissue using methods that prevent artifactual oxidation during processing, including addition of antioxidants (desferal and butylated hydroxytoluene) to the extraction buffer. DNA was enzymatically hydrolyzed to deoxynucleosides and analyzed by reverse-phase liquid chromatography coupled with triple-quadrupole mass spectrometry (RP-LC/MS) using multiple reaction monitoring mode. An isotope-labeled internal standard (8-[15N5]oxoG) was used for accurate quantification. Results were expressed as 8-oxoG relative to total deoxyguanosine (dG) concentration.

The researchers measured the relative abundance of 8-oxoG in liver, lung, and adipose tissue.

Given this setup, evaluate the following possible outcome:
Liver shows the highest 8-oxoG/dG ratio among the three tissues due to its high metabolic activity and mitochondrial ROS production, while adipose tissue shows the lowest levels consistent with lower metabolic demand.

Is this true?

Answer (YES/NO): NO